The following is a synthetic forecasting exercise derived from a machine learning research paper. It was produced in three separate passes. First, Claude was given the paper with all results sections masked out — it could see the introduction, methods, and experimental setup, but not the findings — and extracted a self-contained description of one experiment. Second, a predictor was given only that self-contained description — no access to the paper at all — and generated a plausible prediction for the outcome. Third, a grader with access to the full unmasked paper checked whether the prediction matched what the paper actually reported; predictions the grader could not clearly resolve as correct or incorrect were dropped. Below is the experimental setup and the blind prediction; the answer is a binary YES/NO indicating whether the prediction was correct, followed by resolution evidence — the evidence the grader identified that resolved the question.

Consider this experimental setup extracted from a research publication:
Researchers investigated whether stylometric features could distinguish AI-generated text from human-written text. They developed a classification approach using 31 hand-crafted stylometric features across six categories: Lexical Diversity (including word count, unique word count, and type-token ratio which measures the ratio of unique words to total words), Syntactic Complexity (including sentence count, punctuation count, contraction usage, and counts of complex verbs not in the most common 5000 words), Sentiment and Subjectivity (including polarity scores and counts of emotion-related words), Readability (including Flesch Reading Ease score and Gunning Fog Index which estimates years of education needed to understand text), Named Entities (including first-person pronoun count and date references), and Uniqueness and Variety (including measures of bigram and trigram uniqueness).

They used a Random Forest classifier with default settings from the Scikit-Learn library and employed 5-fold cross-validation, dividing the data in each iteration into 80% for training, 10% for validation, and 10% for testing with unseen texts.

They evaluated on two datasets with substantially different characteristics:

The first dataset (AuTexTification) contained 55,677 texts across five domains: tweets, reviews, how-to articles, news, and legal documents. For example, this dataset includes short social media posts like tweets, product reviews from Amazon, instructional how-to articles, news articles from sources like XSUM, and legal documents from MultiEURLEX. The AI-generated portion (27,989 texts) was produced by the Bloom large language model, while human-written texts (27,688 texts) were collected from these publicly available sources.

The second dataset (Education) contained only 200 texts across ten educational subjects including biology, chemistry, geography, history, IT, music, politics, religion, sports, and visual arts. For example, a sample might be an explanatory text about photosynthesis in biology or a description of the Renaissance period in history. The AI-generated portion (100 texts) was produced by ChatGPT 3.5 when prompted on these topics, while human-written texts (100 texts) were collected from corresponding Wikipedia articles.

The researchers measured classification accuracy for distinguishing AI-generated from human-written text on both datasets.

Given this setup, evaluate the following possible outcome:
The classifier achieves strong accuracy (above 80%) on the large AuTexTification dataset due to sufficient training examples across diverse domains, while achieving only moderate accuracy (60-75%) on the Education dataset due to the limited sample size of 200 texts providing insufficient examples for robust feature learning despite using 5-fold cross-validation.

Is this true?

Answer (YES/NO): NO